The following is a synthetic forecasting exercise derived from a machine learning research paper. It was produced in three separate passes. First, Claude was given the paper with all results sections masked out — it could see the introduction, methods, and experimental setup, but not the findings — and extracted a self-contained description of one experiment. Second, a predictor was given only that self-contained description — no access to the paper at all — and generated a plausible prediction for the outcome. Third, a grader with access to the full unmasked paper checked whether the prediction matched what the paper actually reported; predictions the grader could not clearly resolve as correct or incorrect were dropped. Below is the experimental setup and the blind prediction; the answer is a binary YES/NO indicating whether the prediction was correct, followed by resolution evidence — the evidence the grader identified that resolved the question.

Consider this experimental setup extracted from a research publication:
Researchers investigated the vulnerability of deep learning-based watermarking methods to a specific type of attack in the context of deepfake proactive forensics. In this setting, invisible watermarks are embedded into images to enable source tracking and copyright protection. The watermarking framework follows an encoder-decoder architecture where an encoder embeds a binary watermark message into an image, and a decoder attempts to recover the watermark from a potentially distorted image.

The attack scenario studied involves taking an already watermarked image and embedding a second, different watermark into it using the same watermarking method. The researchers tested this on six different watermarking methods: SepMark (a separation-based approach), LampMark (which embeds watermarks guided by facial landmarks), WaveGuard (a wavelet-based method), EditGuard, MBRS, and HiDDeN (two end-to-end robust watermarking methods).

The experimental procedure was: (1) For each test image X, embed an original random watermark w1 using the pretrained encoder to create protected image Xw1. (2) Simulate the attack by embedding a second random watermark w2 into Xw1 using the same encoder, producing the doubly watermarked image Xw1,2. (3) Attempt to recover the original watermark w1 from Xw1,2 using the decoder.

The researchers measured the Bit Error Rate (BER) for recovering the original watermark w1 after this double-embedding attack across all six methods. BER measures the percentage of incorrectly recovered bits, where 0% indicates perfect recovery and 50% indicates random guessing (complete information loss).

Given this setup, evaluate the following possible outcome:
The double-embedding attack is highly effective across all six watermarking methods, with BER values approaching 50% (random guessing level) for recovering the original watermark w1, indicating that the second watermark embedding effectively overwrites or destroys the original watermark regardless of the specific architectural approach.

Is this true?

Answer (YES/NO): NO